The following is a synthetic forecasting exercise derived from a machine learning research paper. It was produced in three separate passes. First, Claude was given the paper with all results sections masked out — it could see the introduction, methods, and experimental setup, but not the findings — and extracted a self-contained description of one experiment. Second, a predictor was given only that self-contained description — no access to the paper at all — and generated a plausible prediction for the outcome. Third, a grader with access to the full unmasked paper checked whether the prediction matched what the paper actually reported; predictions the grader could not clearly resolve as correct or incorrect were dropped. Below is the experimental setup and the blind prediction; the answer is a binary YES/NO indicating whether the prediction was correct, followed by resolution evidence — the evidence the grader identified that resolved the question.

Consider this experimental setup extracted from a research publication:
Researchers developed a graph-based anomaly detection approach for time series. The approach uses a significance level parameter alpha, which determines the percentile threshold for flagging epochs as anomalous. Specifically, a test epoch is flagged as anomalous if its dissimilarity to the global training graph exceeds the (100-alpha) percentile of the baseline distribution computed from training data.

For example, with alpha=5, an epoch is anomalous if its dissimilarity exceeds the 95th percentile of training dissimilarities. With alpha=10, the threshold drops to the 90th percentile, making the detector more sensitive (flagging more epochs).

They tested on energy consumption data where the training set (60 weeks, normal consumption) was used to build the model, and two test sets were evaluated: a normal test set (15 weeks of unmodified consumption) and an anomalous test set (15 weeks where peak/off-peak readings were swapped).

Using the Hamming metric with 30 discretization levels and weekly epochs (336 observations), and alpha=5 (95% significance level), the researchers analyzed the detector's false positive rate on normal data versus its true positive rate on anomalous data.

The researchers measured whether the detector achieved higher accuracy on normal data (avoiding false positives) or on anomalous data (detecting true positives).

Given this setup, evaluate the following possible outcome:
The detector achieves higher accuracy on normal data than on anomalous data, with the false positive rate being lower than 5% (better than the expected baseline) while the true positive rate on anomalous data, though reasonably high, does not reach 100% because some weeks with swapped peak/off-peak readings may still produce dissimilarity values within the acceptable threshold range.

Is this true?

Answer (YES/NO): NO